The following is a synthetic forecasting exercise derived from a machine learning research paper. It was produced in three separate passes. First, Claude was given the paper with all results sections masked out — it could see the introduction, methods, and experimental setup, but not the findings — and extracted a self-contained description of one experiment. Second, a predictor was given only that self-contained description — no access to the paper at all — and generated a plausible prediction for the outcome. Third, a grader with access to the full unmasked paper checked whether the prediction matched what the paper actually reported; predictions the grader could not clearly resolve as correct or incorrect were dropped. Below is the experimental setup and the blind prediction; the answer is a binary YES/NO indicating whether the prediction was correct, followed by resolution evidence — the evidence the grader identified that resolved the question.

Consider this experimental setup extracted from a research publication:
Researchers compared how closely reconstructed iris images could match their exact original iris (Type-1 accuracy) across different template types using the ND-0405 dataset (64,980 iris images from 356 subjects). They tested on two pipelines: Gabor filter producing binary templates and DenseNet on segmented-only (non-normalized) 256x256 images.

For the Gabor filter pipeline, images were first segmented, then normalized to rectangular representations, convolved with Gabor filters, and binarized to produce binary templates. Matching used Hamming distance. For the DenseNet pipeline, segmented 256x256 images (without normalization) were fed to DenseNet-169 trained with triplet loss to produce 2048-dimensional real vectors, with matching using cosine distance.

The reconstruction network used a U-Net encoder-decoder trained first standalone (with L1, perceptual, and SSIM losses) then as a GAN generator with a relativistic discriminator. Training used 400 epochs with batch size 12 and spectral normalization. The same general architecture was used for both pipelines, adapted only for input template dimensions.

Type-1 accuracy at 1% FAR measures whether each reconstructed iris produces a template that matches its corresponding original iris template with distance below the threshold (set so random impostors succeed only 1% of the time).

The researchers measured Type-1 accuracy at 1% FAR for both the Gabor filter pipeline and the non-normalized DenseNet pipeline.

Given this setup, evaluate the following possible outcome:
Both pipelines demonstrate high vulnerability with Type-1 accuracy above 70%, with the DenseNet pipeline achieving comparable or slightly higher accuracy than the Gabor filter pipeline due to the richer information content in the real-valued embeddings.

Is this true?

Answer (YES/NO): NO